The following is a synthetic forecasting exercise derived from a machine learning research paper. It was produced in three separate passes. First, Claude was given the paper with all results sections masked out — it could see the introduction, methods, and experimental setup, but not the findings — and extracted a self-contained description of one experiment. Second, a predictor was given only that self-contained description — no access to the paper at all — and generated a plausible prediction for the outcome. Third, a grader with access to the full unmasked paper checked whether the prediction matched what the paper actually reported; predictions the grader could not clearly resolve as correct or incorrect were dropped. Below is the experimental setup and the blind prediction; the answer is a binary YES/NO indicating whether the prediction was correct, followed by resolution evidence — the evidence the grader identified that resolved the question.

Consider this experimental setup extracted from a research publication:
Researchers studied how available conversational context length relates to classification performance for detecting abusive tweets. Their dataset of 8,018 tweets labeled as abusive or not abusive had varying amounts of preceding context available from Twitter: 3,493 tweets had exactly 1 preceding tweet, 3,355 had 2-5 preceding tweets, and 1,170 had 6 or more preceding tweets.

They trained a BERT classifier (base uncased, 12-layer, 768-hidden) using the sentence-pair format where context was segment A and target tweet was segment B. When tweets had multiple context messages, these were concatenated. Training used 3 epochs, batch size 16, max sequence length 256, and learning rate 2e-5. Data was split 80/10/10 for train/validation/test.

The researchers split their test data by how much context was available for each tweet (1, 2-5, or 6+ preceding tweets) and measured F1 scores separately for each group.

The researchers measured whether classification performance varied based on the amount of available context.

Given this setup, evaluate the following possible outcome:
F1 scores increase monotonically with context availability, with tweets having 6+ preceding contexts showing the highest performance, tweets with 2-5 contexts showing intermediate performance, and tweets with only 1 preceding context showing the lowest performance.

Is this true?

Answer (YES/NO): NO